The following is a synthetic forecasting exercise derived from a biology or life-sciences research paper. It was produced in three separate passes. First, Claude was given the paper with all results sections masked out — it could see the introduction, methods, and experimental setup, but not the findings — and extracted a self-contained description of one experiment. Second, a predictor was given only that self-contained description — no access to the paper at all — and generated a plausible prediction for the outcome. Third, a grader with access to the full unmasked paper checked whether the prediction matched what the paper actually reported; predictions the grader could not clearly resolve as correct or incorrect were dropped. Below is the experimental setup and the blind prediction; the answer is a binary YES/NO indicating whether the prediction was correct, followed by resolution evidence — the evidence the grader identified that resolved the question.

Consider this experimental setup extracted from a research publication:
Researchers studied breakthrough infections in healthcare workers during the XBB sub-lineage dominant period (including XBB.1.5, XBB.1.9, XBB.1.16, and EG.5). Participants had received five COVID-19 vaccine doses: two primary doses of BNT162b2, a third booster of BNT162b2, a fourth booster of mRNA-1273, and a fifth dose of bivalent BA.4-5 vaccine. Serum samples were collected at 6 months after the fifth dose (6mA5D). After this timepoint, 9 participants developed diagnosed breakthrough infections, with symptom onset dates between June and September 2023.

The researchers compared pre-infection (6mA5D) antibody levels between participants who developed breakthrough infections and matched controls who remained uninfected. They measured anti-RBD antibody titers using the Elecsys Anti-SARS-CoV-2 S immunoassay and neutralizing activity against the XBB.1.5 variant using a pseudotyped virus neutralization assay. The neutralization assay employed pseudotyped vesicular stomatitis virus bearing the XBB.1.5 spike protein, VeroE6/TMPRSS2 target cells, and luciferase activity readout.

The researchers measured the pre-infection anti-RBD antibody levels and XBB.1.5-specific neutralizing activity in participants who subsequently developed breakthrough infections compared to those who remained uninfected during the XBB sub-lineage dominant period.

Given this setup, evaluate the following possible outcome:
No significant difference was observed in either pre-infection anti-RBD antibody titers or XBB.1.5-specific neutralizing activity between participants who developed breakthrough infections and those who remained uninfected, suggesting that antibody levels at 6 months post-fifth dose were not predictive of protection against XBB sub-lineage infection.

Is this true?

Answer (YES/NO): NO